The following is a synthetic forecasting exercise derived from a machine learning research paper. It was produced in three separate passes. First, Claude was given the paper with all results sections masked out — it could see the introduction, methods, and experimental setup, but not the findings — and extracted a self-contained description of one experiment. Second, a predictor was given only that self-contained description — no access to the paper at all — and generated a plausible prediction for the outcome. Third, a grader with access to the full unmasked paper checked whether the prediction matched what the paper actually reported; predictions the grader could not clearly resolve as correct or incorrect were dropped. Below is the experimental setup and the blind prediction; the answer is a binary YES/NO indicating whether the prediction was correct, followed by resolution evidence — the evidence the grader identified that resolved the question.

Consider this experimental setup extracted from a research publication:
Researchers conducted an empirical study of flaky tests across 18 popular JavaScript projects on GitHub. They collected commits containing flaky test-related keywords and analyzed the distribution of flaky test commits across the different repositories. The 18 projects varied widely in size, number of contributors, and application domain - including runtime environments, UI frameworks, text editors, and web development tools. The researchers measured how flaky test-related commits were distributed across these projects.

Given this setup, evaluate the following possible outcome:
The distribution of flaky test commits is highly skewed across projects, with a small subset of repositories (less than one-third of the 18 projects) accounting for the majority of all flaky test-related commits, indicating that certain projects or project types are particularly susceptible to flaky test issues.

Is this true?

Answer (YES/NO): YES